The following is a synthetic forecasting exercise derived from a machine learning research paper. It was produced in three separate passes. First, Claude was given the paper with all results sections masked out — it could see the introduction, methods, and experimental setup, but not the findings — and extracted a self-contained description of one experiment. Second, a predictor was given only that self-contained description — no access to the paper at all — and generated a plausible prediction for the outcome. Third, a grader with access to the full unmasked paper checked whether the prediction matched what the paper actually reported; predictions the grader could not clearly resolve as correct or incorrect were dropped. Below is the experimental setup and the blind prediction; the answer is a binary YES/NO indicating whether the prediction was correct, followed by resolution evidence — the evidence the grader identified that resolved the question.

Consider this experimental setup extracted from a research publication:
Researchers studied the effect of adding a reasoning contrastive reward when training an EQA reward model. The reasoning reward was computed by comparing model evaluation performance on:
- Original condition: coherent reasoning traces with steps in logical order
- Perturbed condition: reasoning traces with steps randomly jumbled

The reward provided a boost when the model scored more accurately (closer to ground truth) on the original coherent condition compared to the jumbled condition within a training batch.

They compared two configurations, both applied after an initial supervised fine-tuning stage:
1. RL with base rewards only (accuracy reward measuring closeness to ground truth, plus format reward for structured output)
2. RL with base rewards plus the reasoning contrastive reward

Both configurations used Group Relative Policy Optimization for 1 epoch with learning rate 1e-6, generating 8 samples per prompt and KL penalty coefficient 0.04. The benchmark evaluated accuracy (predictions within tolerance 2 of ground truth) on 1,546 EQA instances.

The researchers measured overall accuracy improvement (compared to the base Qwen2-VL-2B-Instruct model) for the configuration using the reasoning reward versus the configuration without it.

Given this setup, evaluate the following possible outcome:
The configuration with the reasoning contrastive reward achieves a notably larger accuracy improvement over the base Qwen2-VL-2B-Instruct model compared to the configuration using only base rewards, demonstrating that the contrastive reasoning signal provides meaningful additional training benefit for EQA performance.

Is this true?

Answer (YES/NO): YES